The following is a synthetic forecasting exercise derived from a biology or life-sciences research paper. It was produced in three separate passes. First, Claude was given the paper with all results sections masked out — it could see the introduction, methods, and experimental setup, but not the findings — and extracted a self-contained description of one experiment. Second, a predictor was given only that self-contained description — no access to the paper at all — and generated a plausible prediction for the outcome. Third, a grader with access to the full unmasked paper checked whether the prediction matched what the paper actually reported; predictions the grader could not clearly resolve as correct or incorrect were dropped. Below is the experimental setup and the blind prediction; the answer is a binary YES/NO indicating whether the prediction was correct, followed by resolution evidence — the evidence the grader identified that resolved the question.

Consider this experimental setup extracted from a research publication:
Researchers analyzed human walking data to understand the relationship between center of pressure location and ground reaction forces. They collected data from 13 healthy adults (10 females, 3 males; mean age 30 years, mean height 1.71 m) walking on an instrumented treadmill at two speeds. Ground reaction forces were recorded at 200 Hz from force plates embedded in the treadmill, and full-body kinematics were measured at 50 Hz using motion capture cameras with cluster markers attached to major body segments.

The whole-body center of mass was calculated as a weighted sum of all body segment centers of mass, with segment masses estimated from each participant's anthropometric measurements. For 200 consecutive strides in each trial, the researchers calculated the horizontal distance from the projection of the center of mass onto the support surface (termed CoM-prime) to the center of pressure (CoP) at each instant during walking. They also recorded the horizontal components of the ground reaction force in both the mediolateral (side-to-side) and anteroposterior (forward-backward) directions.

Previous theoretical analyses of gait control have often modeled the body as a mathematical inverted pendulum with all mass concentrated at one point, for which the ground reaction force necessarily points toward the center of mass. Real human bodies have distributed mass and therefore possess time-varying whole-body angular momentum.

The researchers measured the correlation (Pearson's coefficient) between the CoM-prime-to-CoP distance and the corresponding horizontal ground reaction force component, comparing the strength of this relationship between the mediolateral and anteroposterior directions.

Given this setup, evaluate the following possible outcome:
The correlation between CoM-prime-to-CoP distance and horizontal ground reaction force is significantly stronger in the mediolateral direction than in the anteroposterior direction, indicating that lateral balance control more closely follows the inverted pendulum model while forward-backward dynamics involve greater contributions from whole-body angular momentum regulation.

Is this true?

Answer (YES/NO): NO